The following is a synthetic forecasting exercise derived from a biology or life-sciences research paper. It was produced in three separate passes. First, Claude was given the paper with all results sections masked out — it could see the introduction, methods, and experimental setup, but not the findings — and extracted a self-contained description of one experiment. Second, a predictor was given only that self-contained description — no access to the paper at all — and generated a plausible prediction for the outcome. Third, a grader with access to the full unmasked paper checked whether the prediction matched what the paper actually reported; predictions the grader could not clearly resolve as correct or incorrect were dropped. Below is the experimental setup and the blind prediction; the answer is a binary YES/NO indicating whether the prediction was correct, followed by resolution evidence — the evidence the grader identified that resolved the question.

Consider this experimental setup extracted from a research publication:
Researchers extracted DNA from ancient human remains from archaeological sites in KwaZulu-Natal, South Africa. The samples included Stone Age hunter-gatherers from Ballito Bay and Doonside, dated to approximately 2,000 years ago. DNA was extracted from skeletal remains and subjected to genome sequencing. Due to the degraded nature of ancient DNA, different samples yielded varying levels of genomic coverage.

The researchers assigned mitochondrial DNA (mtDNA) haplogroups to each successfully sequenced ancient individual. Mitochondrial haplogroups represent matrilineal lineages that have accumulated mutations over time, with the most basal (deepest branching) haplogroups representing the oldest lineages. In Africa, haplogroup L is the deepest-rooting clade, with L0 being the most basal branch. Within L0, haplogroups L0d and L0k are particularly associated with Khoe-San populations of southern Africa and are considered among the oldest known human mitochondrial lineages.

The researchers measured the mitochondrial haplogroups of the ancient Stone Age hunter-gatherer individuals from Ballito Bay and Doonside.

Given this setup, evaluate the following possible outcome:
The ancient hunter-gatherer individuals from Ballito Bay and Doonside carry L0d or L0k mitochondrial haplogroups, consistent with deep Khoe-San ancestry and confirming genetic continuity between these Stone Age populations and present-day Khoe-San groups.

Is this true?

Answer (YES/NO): YES